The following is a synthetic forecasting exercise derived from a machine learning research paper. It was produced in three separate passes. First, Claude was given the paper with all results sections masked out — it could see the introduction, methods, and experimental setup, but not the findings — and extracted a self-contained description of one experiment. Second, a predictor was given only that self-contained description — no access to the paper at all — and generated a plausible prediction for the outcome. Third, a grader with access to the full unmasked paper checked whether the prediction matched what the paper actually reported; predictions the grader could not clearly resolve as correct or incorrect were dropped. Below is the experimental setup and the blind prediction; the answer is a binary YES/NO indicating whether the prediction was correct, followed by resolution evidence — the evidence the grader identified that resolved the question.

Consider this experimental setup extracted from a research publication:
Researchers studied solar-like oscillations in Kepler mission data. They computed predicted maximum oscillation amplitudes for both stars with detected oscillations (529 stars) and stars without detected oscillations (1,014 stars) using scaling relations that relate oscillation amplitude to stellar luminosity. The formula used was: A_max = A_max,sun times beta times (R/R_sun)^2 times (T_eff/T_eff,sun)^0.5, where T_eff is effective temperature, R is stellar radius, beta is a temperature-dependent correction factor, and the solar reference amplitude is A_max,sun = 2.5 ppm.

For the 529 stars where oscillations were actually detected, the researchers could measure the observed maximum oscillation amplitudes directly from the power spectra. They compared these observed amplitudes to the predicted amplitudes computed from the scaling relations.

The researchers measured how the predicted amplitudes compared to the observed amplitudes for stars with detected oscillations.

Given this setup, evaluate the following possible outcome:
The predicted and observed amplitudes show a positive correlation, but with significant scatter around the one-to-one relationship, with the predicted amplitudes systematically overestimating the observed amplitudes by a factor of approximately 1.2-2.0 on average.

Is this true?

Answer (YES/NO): NO